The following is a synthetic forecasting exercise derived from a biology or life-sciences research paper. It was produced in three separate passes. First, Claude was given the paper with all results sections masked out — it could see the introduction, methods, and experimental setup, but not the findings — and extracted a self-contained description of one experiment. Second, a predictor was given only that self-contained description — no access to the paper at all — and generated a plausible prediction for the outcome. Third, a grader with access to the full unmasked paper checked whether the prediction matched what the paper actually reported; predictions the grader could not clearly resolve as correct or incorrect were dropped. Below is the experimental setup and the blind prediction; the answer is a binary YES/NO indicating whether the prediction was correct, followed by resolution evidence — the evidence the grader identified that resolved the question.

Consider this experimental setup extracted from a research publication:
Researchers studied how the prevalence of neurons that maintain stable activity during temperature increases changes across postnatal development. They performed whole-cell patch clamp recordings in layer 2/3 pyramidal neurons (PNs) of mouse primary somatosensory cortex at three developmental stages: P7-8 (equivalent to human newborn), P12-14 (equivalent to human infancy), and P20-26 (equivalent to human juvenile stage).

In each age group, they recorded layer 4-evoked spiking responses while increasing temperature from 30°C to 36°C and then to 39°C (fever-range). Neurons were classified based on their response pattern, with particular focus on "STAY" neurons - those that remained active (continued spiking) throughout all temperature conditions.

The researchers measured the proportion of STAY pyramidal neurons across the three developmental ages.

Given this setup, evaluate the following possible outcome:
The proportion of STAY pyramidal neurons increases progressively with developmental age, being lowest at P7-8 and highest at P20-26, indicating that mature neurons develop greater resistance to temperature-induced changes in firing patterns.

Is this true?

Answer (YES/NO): NO